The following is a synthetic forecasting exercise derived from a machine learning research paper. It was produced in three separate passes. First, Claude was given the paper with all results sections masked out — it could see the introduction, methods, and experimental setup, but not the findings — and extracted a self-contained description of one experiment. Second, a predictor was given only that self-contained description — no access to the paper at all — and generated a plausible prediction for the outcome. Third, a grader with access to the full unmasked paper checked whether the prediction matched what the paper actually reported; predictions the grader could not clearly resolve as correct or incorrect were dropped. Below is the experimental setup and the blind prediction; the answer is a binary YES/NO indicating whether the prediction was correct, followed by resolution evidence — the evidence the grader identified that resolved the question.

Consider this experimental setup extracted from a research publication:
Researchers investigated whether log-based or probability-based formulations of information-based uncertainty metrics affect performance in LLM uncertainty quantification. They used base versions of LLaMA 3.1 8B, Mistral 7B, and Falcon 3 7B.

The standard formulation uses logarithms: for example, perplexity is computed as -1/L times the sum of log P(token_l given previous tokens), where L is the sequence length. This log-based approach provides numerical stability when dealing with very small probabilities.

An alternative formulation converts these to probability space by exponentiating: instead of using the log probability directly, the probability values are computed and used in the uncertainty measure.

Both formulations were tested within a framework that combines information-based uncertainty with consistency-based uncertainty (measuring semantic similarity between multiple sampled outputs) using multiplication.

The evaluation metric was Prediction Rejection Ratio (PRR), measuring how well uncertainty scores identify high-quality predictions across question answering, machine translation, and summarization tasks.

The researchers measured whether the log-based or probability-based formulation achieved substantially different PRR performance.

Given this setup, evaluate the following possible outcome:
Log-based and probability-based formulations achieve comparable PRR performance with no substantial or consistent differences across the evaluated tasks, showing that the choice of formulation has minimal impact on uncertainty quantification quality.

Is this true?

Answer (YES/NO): YES